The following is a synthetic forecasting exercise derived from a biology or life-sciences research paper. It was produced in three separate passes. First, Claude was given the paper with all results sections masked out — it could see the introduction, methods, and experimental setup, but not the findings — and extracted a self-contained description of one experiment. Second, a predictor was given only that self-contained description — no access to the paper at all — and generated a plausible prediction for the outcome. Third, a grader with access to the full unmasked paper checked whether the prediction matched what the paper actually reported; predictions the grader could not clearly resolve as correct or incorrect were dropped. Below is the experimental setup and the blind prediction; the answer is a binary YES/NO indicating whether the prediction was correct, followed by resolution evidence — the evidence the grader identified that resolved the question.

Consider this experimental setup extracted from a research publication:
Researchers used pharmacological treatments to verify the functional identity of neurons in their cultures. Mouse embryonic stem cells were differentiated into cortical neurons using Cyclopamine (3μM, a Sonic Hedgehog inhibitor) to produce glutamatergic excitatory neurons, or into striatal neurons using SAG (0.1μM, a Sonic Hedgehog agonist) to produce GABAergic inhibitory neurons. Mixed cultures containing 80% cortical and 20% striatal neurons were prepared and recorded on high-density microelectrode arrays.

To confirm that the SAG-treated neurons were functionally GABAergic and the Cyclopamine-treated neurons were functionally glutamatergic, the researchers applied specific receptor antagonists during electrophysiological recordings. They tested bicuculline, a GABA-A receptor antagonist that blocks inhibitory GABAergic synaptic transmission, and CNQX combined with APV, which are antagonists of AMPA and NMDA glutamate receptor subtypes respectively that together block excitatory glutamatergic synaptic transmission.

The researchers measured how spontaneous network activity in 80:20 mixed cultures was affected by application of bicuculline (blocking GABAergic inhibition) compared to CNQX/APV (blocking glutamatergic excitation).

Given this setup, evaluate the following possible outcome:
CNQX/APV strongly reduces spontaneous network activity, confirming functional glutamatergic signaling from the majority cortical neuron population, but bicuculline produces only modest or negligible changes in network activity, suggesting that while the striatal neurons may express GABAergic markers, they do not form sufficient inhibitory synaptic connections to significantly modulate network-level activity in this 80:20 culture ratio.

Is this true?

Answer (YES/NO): NO